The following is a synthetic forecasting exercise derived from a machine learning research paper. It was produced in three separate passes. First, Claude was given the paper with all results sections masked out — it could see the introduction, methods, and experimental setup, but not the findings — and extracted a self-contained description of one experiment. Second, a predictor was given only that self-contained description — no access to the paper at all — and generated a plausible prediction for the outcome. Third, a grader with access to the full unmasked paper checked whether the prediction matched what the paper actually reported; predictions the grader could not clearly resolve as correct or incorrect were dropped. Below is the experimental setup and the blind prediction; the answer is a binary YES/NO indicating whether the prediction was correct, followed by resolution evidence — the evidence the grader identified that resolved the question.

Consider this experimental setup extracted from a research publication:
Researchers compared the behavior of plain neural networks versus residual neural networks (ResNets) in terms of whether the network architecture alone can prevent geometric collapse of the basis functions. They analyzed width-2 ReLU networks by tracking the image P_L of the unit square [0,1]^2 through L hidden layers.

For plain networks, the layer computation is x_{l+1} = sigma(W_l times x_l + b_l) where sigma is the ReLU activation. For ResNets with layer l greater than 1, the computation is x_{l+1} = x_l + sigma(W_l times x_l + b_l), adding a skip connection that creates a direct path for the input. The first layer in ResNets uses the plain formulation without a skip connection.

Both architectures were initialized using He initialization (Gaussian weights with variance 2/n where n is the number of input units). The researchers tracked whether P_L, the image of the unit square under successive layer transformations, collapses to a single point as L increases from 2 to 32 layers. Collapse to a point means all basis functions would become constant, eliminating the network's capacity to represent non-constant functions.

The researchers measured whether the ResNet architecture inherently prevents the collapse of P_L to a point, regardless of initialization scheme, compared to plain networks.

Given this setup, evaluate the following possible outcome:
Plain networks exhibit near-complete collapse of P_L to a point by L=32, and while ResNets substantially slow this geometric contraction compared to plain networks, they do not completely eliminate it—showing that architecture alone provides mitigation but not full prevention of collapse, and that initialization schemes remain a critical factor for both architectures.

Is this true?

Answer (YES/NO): NO